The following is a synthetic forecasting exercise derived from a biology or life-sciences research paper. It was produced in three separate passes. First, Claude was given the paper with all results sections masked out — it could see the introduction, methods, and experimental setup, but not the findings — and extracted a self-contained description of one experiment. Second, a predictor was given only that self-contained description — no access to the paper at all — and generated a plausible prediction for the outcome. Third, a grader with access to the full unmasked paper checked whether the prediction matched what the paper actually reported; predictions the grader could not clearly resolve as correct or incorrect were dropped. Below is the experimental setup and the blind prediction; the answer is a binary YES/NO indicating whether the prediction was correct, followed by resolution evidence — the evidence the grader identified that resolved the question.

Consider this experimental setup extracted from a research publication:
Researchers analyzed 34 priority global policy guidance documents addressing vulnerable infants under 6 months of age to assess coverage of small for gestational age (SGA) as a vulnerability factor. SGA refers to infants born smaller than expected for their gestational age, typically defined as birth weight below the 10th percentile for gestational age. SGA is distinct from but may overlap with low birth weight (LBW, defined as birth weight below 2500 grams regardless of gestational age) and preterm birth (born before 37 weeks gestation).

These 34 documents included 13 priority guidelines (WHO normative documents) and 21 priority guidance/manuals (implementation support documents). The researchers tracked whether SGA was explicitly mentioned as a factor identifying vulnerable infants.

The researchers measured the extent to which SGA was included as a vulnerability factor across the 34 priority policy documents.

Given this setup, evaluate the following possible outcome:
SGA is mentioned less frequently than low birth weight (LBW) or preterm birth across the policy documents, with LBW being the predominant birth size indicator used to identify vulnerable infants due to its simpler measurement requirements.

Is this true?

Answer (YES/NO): YES